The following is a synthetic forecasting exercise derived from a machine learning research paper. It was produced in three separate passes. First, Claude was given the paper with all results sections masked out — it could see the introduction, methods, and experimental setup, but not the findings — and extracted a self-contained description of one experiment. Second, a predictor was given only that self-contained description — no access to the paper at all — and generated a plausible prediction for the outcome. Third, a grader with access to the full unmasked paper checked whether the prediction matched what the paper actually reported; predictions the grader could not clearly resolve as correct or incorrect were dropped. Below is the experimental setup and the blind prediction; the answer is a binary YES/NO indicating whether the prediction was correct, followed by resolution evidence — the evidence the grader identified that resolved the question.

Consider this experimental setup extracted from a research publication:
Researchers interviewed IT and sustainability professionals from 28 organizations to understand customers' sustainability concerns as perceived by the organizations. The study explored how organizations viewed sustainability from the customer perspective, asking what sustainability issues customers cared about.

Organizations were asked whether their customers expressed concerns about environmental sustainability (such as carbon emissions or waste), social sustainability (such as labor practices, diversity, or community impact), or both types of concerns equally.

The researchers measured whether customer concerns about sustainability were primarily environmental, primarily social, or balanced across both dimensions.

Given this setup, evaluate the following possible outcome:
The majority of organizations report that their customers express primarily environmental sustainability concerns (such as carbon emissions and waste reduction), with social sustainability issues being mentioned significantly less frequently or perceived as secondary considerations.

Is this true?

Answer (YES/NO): YES